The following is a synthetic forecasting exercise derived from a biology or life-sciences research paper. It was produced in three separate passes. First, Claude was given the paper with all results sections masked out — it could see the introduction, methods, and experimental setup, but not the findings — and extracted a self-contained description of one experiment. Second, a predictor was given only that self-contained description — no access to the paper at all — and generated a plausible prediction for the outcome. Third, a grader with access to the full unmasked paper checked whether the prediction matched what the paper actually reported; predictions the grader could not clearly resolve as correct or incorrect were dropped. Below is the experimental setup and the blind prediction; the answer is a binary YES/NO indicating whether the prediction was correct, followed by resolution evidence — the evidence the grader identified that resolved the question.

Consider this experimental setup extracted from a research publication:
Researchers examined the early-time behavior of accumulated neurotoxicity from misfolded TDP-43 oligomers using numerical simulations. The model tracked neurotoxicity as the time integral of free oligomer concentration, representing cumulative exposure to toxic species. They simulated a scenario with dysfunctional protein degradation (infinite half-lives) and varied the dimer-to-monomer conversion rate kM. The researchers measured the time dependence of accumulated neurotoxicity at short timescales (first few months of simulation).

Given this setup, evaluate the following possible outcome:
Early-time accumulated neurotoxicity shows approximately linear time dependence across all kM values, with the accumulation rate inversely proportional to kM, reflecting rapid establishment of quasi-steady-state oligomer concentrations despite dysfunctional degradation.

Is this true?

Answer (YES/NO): NO